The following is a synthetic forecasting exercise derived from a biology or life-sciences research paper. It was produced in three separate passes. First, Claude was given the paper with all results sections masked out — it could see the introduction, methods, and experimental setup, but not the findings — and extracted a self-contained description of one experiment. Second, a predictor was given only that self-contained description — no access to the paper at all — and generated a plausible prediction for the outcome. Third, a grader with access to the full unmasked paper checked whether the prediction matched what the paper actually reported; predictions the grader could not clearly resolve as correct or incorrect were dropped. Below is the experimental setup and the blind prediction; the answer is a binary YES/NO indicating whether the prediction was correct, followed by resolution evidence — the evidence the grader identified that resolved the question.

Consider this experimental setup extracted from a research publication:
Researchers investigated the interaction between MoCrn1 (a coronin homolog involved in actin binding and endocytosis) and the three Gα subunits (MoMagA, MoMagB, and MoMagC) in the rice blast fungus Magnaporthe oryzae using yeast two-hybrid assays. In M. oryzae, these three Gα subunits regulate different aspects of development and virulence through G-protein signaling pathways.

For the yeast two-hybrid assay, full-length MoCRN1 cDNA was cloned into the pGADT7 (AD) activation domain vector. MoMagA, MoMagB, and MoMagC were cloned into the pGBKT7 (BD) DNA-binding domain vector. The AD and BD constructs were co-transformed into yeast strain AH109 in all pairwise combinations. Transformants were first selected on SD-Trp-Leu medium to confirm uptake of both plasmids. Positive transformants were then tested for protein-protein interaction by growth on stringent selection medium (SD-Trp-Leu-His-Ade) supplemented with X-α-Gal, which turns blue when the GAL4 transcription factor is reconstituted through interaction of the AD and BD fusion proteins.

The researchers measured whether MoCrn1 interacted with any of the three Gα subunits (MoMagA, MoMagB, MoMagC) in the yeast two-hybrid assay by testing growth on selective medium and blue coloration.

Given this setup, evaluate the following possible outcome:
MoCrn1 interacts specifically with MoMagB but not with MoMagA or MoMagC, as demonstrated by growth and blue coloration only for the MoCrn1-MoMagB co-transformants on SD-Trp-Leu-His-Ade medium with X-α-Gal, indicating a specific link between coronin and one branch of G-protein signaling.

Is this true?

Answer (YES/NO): NO